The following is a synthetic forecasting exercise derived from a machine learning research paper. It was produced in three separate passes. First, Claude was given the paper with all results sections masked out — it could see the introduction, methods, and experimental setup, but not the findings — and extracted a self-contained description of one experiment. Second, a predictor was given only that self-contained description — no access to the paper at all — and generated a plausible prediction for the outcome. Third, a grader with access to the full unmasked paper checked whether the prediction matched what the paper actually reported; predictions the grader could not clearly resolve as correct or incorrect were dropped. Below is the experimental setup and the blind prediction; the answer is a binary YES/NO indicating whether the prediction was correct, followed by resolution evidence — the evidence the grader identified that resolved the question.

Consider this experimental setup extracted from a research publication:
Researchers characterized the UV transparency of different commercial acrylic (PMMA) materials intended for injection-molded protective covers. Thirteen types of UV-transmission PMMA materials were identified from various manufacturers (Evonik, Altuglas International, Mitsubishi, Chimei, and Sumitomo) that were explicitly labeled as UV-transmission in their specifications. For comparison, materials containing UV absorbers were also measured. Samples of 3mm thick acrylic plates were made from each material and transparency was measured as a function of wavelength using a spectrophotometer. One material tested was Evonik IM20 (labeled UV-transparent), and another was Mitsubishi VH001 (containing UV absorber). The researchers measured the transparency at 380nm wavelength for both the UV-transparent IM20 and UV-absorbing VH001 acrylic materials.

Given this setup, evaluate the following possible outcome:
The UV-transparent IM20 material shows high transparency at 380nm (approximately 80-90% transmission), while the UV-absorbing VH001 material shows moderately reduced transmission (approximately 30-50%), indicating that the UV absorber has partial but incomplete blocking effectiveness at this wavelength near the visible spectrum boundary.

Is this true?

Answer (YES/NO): NO